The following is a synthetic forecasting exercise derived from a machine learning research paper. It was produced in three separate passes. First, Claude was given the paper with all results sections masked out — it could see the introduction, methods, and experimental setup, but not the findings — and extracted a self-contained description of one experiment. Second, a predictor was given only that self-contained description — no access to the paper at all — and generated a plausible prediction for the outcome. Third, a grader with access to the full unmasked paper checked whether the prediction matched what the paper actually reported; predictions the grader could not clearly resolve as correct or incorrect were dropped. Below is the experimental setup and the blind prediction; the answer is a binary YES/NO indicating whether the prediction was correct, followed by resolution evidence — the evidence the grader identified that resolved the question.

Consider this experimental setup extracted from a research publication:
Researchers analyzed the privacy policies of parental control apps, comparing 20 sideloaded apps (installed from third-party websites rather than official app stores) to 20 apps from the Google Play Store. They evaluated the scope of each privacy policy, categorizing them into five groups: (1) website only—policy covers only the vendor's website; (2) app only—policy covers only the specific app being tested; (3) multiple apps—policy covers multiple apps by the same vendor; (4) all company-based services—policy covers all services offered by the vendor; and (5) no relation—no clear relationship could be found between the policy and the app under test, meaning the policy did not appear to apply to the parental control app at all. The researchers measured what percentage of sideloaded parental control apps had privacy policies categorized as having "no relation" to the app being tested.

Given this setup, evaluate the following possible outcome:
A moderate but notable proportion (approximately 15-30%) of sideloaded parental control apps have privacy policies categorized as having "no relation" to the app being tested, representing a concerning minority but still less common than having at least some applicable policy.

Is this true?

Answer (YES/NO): NO